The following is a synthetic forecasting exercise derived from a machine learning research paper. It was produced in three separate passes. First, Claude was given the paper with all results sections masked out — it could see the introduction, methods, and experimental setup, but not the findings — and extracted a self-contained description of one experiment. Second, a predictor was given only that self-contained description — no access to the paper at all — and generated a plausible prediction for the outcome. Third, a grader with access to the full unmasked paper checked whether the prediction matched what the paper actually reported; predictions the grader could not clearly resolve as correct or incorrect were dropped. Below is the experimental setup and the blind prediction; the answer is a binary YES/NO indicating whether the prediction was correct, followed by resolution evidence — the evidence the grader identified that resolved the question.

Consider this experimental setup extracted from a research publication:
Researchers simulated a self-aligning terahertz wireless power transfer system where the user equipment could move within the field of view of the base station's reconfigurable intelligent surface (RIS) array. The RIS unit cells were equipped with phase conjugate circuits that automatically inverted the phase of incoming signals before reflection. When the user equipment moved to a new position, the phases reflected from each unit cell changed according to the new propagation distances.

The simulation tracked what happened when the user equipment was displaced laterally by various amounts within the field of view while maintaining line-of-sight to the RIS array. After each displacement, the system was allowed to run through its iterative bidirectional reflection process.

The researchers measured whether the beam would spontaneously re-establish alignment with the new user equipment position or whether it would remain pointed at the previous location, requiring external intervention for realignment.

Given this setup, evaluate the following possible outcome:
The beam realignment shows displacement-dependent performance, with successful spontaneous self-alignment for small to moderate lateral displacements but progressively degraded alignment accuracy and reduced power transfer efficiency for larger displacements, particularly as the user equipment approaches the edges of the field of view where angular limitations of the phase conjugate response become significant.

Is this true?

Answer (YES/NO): NO